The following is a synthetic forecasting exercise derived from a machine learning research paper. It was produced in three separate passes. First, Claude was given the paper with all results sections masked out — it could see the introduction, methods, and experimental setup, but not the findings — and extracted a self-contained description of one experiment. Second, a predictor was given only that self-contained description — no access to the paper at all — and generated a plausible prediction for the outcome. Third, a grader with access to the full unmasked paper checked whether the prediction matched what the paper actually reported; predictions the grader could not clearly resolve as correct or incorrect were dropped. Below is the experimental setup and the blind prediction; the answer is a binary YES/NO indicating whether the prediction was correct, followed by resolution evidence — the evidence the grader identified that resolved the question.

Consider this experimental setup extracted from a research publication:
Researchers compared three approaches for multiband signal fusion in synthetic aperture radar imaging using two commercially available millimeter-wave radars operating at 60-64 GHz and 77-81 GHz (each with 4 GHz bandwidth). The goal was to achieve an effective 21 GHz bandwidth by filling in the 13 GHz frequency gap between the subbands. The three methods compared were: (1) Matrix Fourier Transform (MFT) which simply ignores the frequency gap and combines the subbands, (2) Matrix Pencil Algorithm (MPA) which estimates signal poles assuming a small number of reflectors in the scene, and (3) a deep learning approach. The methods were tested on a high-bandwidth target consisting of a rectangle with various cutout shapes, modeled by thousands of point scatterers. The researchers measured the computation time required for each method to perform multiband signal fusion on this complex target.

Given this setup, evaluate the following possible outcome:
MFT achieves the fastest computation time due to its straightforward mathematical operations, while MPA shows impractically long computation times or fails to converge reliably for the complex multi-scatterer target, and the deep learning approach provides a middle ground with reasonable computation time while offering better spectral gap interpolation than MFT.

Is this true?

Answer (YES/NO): YES